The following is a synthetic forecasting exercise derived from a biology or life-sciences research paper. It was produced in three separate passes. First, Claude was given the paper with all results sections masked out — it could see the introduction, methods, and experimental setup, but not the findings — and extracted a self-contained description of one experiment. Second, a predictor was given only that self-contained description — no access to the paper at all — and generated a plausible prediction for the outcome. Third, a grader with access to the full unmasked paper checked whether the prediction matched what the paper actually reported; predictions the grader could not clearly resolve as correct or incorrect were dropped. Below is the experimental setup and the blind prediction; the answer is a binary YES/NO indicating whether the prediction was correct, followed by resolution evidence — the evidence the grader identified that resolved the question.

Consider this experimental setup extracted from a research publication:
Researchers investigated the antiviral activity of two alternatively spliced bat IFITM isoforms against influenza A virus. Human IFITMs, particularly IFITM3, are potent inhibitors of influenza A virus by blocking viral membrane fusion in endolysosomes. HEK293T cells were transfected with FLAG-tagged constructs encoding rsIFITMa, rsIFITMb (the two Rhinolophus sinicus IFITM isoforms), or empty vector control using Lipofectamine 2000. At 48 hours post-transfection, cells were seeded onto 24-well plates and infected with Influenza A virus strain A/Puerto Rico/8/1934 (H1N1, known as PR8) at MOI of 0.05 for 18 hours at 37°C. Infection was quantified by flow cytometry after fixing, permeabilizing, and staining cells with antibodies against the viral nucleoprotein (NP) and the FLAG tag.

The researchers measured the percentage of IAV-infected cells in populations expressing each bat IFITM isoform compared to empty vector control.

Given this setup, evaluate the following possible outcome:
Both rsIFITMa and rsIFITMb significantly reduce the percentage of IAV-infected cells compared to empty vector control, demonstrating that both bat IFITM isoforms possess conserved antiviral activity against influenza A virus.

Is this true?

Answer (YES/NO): YES